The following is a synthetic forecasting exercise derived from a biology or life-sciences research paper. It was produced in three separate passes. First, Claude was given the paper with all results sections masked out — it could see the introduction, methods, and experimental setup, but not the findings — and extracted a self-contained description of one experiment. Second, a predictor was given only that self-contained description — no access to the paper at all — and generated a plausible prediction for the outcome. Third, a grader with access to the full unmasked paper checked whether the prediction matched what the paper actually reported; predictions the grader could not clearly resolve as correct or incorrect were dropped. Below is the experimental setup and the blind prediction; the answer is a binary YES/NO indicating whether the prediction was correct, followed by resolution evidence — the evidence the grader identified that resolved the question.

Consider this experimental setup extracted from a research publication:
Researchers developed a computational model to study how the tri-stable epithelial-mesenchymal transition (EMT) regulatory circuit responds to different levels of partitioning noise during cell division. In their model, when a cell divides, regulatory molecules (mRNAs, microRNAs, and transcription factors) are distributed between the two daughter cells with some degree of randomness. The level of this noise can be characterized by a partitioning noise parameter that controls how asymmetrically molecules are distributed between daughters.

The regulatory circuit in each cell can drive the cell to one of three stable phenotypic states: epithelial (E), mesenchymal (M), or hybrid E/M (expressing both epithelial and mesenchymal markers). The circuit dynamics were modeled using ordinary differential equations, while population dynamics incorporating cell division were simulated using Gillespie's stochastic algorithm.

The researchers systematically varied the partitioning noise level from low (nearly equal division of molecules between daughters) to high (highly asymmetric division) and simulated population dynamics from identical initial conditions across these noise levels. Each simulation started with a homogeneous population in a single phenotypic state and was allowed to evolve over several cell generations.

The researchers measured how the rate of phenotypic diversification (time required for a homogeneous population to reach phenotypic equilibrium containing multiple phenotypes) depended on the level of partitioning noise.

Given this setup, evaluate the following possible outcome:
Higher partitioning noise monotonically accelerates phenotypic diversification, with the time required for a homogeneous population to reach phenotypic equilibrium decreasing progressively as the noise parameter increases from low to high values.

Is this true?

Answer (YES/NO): YES